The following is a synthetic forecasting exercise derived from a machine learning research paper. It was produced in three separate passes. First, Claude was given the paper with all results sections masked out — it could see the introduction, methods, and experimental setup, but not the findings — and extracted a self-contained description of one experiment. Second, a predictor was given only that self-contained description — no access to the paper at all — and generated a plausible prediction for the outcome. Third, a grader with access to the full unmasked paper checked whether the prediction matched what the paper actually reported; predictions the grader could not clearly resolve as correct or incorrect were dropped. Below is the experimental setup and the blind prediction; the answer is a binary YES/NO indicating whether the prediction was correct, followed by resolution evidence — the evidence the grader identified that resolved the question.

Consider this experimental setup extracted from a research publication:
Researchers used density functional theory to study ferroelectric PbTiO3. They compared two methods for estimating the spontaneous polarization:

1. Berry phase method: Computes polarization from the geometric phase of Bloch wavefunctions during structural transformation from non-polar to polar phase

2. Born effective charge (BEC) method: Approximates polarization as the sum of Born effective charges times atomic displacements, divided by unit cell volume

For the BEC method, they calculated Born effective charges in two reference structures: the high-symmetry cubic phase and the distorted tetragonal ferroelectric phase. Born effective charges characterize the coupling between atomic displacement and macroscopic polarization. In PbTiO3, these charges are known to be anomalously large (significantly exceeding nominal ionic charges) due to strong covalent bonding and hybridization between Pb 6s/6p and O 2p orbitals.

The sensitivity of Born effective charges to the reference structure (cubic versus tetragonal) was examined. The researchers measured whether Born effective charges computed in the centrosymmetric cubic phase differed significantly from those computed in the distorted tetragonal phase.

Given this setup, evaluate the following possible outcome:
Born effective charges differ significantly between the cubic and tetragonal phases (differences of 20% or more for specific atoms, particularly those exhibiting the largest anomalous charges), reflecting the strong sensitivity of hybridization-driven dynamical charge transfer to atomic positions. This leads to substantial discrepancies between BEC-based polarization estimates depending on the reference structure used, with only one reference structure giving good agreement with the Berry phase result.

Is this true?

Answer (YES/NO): NO